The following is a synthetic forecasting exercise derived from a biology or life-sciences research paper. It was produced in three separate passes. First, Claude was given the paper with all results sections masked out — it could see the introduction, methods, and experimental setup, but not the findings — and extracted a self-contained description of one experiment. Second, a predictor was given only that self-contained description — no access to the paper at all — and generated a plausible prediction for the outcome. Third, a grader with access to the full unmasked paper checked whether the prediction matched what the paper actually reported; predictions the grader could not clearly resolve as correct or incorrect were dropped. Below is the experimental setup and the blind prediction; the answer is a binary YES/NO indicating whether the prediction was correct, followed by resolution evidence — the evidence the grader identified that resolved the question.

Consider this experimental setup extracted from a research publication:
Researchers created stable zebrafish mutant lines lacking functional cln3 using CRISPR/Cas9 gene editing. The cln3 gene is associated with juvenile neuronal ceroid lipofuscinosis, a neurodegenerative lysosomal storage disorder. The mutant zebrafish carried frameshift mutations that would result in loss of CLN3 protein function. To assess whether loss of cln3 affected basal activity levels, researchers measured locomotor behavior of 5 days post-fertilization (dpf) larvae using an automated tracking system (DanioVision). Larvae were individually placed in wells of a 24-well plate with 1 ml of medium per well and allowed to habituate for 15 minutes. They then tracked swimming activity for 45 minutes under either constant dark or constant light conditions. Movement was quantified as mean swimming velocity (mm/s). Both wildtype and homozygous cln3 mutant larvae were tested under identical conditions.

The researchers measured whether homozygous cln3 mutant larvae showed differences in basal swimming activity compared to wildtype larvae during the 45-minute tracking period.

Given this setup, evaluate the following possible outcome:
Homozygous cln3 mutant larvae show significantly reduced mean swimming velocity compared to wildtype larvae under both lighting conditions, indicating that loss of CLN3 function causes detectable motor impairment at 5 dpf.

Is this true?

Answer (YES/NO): NO